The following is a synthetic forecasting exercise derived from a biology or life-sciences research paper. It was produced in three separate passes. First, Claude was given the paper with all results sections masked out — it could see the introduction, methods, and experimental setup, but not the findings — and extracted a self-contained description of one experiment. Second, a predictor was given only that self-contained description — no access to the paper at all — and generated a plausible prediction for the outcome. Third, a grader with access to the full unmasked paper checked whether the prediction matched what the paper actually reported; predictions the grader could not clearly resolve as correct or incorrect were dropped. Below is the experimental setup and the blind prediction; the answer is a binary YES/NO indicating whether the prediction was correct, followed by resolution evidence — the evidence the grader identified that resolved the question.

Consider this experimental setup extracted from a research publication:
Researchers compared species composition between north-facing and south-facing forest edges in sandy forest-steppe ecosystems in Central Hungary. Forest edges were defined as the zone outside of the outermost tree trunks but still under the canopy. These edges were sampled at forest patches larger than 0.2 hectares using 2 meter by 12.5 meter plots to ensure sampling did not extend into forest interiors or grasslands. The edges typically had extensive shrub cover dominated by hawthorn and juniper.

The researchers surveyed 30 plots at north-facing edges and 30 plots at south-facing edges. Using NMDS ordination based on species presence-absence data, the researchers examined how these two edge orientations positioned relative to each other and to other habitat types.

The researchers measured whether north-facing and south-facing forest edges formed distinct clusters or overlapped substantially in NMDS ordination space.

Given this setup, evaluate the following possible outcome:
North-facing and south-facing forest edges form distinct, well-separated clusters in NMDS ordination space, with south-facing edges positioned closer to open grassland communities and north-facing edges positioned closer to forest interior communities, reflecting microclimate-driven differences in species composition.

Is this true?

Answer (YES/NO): NO